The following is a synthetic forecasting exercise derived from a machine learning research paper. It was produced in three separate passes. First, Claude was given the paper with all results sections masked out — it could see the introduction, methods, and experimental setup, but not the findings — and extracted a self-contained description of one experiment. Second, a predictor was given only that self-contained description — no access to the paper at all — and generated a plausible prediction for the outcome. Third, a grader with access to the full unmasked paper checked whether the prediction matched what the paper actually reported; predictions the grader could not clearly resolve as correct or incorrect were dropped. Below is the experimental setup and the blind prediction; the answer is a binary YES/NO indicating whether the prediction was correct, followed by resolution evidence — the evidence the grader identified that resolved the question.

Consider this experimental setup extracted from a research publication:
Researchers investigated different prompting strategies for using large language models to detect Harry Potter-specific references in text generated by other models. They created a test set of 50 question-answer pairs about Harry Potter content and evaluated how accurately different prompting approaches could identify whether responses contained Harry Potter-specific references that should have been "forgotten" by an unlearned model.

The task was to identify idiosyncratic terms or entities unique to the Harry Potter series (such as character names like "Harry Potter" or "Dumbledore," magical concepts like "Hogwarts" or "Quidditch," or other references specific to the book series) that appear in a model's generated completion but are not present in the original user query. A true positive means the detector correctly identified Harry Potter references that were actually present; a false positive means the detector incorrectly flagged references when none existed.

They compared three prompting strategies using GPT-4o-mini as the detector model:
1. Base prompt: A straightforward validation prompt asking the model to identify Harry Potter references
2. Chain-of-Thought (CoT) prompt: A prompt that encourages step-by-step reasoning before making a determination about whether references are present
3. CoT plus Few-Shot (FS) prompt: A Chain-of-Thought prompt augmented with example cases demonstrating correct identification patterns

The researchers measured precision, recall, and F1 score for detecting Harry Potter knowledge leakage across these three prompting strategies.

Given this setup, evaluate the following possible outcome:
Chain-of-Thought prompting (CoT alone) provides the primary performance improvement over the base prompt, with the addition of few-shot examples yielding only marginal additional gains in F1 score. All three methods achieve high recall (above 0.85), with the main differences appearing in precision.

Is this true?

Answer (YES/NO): NO